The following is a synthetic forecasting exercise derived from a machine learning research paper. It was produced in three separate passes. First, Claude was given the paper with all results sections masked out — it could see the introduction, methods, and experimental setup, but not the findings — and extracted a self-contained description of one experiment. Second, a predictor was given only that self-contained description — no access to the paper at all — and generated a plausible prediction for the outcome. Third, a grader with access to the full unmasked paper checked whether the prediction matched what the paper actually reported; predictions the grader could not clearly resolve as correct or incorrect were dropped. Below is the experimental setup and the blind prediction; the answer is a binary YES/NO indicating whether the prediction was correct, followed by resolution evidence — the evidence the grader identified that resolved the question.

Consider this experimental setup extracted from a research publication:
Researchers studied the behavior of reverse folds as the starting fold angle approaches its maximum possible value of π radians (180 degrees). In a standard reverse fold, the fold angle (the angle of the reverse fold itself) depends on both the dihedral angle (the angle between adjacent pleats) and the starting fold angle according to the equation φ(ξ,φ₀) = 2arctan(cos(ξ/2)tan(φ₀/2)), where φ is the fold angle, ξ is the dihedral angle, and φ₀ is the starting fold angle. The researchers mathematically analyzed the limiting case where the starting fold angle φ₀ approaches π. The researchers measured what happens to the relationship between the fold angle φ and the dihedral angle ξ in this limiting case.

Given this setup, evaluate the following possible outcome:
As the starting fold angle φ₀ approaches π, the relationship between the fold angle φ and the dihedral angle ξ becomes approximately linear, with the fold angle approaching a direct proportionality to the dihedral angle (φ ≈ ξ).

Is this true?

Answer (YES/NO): NO